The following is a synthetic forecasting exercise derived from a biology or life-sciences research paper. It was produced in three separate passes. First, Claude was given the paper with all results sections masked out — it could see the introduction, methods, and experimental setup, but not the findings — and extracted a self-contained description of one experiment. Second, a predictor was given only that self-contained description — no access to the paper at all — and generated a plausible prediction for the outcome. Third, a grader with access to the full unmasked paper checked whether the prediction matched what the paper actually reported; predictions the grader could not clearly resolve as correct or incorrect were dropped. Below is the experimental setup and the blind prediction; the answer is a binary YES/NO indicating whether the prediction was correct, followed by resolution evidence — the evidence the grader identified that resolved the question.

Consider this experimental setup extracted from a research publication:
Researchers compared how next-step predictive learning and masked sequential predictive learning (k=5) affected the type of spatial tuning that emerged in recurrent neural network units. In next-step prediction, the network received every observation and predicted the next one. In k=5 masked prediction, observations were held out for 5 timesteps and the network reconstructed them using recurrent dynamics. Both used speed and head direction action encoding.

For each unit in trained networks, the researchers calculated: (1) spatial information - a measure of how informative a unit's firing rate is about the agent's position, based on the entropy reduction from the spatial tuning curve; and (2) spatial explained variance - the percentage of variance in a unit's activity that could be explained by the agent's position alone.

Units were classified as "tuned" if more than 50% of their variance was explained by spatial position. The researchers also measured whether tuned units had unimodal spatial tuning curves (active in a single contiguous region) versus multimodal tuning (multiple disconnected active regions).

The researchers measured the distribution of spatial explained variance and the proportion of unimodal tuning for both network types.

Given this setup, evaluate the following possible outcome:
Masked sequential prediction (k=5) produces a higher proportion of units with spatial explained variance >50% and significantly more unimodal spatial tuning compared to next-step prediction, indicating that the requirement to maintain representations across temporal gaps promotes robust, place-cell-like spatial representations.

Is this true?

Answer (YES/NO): YES